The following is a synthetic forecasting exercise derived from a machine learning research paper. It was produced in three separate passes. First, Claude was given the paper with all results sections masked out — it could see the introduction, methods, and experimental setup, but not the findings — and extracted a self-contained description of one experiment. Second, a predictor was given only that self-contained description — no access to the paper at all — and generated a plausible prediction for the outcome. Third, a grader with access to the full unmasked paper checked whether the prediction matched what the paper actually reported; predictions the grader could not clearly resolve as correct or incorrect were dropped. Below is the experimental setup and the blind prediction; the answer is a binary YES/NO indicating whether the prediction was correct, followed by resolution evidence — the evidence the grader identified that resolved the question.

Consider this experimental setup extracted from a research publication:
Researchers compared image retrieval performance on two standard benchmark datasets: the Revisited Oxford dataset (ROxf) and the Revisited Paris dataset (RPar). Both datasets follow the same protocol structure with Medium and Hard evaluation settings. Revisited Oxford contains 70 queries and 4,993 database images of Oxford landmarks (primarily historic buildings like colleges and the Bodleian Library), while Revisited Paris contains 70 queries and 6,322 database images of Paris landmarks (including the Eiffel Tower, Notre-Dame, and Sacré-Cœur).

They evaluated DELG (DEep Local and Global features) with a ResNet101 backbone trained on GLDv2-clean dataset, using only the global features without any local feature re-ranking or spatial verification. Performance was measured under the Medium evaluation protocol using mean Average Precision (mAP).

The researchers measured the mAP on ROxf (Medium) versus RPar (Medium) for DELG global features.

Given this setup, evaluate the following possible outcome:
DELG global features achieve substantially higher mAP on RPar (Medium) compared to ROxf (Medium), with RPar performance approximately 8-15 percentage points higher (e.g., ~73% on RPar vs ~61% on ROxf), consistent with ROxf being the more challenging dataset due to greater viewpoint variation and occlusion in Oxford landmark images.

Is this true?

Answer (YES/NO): NO